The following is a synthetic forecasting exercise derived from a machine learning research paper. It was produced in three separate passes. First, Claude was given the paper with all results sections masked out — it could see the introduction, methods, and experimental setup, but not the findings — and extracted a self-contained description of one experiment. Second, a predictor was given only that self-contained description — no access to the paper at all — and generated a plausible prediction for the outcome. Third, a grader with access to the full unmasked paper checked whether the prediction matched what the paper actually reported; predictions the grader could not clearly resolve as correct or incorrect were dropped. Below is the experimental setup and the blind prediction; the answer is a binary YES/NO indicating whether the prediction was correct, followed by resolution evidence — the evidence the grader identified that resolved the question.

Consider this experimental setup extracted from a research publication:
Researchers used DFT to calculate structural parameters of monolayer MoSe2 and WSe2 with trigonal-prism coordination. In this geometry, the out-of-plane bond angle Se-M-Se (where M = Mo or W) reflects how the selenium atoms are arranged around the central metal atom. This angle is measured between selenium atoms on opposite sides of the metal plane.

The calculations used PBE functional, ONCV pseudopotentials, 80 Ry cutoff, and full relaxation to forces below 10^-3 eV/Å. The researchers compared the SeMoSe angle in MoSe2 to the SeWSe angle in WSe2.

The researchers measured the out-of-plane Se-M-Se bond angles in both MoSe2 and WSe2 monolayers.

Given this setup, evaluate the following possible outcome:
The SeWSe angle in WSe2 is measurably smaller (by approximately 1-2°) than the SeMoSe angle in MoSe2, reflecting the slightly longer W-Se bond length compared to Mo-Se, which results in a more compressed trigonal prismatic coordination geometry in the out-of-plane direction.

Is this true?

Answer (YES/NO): NO